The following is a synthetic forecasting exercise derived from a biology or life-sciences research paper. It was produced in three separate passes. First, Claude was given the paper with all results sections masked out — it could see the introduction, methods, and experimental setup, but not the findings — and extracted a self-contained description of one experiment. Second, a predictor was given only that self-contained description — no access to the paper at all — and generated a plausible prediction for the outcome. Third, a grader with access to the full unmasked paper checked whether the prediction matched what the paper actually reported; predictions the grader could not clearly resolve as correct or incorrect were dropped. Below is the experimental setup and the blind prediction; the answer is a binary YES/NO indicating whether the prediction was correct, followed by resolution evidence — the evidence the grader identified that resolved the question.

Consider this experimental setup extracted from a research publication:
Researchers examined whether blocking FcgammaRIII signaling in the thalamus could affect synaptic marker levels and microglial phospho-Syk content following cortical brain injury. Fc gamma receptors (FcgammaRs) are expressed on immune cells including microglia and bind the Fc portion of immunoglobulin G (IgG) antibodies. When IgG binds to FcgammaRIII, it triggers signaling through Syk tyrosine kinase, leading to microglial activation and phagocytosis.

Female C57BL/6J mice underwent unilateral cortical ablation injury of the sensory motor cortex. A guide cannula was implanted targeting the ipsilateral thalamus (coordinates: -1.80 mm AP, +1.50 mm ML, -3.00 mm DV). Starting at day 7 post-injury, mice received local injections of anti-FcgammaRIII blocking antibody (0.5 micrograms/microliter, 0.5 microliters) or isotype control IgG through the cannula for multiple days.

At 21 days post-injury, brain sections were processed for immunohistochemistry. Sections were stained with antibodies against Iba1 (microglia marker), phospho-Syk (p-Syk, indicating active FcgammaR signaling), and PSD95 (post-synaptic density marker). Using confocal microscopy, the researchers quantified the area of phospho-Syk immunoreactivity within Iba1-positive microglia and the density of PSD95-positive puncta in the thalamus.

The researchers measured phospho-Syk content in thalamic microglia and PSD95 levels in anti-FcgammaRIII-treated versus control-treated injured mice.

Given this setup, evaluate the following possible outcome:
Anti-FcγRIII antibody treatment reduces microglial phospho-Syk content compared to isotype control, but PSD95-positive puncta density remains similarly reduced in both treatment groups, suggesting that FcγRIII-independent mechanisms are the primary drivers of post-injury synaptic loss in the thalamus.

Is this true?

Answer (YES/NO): NO